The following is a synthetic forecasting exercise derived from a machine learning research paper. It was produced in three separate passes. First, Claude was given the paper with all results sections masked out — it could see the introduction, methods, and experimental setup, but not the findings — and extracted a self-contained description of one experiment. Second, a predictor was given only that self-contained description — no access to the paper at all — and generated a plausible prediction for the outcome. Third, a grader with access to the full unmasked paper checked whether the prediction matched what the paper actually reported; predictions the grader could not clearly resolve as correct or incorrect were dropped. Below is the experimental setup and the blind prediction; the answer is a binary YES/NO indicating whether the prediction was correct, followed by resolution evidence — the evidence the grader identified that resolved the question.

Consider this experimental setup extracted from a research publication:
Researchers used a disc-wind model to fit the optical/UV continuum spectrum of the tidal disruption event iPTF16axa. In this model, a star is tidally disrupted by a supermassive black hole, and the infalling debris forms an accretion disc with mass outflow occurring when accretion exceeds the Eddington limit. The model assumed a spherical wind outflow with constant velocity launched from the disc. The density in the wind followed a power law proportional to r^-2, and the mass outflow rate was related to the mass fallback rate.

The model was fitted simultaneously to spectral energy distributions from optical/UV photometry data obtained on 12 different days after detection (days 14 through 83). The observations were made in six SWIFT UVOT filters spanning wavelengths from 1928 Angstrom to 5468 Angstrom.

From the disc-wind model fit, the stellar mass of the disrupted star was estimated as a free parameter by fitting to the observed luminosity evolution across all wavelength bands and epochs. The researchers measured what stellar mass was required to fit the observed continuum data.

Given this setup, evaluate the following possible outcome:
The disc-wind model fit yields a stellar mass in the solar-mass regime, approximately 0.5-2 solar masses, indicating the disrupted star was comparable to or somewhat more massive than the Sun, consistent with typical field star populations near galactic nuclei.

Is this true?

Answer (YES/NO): NO